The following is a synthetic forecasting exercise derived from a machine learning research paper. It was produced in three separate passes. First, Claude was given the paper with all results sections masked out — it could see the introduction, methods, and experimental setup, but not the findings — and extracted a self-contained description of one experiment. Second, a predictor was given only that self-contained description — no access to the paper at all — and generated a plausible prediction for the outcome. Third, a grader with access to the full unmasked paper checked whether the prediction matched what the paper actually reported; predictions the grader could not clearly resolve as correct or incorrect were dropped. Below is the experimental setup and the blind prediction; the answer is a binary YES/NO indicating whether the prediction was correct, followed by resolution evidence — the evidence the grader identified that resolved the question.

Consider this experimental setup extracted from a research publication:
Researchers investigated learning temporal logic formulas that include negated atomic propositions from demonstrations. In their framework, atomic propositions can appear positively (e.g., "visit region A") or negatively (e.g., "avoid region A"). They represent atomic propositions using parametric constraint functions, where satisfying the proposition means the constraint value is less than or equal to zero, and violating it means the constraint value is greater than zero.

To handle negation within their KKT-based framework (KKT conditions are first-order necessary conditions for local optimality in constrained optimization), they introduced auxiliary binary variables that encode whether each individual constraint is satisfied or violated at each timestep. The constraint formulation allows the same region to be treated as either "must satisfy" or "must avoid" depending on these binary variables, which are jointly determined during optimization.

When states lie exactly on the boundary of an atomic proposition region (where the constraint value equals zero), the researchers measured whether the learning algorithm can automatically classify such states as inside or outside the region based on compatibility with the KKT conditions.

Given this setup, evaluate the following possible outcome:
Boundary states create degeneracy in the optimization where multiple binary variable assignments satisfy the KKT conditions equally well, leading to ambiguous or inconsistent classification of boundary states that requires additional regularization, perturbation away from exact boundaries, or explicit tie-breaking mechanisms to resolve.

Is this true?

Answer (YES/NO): NO